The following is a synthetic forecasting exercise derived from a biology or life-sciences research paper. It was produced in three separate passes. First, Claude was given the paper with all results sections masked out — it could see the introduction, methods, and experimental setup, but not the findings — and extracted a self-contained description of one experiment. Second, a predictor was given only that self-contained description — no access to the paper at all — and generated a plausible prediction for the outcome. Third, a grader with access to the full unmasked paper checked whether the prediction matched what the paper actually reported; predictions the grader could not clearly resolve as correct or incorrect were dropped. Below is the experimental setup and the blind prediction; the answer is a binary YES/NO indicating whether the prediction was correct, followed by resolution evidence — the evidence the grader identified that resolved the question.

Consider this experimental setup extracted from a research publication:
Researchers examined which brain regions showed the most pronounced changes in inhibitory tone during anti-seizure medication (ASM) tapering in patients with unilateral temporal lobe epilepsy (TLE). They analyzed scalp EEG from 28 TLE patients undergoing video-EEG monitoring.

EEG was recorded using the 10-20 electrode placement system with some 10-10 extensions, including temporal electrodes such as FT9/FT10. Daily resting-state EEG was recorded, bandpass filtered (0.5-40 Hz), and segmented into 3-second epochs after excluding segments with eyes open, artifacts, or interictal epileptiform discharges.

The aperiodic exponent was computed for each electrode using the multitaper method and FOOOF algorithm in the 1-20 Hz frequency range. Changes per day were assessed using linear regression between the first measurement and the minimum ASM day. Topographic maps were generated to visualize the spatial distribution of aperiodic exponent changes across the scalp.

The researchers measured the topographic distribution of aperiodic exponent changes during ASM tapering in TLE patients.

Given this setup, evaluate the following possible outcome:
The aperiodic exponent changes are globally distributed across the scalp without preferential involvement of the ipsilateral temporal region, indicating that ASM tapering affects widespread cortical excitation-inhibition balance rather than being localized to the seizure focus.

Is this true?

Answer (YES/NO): NO